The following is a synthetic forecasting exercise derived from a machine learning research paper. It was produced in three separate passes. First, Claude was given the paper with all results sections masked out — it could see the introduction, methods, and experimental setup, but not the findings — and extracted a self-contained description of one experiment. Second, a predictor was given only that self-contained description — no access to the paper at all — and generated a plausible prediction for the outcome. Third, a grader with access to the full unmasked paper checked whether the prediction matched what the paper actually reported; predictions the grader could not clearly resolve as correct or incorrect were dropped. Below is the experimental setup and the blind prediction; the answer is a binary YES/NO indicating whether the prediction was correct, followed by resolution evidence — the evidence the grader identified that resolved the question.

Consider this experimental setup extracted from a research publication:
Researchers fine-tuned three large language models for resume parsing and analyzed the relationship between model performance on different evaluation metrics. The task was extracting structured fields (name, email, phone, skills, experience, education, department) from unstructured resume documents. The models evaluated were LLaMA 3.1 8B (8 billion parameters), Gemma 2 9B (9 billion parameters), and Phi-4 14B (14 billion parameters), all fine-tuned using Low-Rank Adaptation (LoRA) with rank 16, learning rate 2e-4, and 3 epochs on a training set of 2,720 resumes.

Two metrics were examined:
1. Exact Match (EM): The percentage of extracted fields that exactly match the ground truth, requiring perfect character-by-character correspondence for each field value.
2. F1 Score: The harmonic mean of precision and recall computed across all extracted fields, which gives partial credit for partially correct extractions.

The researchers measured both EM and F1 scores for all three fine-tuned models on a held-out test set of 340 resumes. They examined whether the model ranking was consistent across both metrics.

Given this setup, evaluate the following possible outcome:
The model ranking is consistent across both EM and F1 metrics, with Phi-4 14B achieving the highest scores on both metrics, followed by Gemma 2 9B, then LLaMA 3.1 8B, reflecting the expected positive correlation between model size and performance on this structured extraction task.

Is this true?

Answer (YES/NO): NO